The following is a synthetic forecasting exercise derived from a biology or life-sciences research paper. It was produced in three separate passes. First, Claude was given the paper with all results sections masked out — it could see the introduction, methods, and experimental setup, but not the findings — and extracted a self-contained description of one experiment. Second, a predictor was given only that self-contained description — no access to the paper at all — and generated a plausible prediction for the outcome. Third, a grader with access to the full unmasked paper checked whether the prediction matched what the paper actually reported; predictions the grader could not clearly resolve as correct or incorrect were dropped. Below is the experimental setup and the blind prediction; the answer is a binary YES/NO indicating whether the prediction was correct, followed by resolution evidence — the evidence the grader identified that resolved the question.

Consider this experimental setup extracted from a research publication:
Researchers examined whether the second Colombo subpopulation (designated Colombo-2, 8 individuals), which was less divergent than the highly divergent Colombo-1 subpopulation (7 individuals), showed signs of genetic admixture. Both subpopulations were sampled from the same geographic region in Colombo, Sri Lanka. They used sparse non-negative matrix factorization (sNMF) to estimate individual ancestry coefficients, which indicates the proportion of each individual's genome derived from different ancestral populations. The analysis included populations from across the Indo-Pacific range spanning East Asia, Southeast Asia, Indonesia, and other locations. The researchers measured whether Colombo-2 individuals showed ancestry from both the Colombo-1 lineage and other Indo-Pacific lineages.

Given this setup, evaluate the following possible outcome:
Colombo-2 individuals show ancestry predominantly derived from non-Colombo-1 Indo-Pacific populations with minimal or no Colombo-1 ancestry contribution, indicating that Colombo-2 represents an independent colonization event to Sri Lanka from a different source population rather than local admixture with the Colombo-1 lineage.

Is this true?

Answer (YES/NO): NO